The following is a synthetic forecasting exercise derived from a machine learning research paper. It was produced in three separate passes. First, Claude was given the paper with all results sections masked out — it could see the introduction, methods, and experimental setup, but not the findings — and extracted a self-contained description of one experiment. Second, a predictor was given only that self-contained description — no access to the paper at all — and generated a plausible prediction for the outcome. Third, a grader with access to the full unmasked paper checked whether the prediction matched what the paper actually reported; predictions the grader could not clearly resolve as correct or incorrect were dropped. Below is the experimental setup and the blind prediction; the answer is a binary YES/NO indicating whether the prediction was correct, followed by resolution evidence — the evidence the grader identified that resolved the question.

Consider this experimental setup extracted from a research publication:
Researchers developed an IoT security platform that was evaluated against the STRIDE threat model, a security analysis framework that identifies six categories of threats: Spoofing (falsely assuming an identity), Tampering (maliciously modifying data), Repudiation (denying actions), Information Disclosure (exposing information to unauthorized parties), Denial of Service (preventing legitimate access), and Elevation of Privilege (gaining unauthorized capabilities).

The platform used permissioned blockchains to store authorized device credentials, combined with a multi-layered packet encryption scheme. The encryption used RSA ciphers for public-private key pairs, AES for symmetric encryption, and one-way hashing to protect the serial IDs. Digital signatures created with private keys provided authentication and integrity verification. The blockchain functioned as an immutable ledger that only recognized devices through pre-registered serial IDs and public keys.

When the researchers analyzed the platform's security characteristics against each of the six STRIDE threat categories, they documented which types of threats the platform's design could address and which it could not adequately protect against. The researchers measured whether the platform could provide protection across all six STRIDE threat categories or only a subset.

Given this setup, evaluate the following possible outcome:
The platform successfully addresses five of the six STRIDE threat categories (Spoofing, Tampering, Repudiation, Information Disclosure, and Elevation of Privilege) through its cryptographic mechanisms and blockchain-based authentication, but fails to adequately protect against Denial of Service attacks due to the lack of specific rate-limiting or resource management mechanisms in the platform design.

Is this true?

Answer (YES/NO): NO